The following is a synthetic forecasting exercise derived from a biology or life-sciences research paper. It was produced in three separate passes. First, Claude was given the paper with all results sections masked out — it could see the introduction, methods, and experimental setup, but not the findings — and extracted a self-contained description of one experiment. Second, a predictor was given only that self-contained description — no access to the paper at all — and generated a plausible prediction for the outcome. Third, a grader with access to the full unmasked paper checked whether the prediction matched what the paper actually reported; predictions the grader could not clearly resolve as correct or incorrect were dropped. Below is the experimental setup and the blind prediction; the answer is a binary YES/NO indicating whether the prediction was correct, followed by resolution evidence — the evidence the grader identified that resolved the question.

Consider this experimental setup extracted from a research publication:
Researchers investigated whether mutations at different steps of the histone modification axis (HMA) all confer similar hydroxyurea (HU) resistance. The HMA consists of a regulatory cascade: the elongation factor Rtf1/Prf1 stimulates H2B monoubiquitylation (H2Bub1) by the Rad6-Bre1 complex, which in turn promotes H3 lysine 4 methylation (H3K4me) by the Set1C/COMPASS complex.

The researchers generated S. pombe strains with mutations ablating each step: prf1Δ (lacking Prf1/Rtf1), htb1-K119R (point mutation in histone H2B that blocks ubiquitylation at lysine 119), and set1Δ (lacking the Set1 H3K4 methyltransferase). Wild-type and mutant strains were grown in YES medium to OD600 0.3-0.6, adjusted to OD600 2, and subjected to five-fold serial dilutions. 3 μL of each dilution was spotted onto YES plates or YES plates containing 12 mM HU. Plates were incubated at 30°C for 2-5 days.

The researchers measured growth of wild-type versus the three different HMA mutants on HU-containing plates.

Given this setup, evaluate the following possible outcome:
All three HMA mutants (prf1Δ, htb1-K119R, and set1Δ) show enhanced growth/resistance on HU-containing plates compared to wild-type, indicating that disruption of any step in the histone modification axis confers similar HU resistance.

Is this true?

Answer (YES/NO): NO